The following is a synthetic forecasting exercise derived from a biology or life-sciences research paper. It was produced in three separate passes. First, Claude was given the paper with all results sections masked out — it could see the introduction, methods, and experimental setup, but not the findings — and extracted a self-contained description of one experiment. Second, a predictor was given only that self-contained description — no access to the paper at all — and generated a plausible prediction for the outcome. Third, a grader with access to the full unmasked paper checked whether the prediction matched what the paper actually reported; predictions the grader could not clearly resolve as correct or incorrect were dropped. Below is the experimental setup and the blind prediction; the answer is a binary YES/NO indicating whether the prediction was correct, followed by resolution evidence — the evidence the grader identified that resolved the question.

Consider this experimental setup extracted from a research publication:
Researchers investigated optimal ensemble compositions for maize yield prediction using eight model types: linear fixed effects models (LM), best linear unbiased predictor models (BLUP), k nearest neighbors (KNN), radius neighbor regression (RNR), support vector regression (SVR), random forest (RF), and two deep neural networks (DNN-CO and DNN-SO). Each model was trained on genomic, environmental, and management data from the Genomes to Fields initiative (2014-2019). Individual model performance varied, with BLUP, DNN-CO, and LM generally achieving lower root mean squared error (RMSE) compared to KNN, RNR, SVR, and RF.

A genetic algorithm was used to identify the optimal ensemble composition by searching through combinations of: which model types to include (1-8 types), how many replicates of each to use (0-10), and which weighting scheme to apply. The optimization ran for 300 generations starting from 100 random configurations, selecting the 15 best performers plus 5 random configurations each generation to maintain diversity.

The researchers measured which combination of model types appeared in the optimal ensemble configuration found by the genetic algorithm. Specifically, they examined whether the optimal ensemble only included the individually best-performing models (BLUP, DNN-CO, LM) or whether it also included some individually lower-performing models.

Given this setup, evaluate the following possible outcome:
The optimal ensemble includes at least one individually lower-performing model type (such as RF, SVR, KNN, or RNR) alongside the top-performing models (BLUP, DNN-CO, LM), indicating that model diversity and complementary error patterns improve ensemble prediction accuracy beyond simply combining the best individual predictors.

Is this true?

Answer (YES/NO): YES